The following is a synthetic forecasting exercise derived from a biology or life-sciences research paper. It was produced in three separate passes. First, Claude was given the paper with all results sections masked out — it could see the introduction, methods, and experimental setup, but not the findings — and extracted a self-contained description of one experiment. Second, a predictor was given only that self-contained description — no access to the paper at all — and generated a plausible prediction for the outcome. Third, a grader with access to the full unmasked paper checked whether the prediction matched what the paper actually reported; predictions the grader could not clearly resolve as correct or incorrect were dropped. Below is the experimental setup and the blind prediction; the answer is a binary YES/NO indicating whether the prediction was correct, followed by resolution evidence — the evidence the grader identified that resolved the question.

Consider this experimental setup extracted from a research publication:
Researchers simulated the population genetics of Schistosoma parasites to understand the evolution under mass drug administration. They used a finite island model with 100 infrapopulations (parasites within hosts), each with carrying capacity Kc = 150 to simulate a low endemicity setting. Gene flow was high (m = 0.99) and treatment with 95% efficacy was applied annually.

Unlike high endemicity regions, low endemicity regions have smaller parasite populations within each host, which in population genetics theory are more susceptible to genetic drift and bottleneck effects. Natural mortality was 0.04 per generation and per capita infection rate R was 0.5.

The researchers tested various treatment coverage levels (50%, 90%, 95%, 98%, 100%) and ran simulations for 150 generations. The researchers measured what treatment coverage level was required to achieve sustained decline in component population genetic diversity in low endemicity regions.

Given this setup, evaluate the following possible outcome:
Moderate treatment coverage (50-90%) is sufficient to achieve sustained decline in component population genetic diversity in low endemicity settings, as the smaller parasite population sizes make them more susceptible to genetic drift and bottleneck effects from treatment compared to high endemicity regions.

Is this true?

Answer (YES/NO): NO